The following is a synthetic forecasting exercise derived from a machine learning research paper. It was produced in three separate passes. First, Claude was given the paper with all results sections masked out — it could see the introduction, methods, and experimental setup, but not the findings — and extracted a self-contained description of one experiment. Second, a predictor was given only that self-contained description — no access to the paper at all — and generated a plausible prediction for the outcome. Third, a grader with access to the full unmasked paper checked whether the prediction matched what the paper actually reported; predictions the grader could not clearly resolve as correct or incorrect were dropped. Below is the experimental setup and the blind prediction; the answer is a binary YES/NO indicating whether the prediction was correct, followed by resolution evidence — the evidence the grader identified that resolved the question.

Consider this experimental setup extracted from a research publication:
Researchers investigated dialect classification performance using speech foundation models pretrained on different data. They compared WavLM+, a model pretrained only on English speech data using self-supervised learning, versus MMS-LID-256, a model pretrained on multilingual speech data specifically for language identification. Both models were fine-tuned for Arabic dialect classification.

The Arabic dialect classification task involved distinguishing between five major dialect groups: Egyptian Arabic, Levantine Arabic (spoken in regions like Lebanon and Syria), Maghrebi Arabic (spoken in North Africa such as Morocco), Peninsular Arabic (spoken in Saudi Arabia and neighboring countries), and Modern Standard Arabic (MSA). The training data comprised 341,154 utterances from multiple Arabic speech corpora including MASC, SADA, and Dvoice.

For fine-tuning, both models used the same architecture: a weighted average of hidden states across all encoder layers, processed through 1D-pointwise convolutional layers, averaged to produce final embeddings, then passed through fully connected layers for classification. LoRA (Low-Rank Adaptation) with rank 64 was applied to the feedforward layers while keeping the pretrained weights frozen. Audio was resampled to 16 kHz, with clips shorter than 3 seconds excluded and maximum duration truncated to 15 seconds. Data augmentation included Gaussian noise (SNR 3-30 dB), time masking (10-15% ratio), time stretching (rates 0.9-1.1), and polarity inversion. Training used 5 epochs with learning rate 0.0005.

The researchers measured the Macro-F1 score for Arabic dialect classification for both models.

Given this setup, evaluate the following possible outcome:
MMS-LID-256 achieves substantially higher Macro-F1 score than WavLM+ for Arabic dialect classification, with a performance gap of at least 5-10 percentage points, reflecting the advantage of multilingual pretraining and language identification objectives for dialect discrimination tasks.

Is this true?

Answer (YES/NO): YES